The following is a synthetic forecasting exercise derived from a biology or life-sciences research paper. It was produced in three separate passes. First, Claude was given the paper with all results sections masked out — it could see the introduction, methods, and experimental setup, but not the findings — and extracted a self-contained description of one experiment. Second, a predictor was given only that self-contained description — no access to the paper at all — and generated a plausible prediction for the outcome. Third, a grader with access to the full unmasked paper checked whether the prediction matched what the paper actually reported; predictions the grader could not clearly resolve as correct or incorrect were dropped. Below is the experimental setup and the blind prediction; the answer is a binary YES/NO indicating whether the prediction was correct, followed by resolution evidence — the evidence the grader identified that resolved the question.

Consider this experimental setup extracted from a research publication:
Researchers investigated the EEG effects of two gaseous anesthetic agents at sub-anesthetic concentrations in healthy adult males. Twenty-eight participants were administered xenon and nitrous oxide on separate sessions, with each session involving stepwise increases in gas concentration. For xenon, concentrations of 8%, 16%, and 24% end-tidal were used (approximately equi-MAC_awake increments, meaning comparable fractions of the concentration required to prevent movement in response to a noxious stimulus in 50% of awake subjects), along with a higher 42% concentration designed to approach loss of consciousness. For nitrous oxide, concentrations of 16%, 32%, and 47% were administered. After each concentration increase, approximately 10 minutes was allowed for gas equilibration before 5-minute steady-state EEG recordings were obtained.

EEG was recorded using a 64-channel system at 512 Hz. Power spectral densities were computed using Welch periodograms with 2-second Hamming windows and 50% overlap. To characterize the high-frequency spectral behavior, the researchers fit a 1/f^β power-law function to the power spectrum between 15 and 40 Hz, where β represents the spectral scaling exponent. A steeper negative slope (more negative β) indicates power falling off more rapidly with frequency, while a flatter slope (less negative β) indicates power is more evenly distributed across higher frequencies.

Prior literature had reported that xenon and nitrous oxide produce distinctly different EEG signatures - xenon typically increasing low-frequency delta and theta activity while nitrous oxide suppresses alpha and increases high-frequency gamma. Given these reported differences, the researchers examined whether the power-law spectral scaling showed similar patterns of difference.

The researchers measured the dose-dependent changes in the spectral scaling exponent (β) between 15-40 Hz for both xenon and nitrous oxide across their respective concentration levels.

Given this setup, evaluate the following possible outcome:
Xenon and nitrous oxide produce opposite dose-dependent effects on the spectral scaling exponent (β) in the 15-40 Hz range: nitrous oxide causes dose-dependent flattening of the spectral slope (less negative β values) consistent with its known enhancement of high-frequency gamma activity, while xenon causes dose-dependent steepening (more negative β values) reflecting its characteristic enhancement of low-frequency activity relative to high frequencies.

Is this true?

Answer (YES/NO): NO